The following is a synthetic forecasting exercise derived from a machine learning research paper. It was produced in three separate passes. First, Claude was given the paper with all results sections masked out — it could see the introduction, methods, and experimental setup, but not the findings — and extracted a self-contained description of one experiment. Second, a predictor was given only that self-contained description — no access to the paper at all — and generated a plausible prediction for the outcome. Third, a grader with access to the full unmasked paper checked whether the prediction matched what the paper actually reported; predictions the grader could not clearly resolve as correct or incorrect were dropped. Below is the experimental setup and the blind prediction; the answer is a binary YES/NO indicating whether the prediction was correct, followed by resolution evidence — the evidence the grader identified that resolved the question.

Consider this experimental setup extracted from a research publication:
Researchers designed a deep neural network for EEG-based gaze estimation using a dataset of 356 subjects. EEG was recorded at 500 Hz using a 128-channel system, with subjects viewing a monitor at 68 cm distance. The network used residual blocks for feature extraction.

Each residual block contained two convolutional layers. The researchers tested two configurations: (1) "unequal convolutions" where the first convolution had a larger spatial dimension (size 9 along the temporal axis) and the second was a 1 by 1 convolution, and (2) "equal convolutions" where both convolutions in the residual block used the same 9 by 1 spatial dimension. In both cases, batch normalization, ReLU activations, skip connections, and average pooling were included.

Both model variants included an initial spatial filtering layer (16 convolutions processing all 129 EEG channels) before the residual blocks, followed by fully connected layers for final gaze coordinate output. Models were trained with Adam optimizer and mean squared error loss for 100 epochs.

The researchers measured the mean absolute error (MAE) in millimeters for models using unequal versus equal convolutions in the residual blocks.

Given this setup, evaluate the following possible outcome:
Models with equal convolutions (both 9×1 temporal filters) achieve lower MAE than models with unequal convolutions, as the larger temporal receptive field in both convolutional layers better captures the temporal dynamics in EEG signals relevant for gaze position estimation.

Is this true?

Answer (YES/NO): NO